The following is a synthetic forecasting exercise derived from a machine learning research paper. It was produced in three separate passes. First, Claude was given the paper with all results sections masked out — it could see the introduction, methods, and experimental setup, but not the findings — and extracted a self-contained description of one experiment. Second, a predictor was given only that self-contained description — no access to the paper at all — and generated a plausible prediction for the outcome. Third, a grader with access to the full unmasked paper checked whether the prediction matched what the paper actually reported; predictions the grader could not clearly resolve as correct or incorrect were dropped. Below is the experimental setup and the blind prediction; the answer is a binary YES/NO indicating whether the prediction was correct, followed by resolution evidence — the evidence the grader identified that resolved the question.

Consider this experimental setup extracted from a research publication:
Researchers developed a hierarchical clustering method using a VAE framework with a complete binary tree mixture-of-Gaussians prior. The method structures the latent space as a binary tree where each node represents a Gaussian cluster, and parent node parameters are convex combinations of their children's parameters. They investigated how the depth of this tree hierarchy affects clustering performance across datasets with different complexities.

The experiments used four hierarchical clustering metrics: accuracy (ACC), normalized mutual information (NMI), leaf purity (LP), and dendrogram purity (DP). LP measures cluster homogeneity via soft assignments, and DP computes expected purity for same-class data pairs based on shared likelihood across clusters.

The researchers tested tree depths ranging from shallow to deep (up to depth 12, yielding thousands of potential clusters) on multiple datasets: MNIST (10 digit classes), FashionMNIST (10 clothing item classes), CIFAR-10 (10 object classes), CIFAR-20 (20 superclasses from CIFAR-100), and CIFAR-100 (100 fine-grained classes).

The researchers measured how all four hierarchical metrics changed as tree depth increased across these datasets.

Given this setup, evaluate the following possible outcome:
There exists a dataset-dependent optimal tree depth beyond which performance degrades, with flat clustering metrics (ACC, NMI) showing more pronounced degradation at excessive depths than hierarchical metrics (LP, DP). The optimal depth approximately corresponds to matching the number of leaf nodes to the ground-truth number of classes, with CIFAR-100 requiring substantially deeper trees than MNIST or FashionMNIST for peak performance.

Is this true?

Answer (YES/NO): NO